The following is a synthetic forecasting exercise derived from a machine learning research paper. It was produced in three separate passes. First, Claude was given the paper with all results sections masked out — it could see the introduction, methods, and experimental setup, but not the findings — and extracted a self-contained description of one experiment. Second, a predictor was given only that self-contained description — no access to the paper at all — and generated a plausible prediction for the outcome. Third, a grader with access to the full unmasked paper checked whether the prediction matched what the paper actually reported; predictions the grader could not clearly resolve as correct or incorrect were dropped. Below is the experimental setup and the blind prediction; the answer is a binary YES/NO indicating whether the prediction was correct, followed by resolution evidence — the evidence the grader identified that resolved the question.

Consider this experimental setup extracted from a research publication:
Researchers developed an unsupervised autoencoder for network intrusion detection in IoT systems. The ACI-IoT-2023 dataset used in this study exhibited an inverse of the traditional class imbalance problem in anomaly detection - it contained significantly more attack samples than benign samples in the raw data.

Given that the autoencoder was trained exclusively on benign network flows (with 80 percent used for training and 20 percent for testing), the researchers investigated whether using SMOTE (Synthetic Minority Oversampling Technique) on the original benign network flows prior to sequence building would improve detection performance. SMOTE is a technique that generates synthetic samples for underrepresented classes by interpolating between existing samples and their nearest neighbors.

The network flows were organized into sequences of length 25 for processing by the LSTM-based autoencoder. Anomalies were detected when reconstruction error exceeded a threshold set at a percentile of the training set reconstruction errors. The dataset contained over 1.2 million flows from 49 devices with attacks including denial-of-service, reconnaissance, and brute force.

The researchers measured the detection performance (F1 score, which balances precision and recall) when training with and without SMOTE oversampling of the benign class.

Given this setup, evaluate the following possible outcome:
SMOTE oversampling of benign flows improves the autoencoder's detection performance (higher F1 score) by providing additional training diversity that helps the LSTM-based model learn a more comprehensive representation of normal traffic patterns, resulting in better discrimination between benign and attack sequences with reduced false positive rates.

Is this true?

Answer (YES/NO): YES